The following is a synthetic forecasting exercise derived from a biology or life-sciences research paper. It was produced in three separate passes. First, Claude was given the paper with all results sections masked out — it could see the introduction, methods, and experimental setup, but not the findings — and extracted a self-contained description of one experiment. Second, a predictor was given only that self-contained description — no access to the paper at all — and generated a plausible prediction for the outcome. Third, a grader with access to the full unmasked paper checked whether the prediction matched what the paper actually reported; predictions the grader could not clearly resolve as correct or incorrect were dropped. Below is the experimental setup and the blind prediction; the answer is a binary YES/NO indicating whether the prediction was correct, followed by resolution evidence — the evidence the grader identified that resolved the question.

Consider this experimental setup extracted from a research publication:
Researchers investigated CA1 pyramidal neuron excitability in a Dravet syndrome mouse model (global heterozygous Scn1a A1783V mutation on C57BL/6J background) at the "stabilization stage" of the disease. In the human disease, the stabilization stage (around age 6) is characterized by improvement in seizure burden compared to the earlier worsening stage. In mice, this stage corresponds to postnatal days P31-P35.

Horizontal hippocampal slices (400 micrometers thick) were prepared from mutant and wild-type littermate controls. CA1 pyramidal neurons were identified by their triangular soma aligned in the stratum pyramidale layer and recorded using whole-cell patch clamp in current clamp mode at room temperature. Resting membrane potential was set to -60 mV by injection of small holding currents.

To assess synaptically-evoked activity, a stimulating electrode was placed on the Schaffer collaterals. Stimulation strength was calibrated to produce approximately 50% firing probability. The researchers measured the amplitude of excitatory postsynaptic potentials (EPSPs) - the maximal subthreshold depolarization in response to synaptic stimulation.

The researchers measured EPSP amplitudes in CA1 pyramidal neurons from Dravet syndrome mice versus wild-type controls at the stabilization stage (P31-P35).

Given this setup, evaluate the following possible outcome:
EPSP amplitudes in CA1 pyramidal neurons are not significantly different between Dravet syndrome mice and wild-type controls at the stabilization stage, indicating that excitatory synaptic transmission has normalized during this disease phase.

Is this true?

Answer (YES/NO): YES